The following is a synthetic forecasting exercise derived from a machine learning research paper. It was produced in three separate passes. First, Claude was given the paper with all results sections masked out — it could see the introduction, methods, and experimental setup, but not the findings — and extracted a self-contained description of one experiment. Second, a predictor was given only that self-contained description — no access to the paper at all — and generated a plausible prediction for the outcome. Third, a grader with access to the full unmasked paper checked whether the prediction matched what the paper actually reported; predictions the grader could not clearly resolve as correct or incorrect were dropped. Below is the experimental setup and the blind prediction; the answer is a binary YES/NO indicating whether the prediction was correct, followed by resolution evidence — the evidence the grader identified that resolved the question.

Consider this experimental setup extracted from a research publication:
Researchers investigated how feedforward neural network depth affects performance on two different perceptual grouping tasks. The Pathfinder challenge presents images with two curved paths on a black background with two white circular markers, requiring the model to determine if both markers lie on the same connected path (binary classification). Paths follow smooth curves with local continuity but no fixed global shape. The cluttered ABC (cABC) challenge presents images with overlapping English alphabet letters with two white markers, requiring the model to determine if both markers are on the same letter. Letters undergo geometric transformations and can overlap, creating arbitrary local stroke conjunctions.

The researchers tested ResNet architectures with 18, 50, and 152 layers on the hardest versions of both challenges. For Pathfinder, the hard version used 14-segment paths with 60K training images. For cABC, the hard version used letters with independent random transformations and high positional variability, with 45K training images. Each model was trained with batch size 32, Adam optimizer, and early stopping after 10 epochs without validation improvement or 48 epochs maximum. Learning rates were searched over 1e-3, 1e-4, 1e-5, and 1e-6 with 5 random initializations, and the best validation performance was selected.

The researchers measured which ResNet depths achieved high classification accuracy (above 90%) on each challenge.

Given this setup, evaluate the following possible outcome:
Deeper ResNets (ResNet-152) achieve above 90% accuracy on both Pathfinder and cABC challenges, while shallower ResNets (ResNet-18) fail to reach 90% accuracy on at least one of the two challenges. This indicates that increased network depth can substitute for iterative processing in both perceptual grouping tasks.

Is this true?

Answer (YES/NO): NO